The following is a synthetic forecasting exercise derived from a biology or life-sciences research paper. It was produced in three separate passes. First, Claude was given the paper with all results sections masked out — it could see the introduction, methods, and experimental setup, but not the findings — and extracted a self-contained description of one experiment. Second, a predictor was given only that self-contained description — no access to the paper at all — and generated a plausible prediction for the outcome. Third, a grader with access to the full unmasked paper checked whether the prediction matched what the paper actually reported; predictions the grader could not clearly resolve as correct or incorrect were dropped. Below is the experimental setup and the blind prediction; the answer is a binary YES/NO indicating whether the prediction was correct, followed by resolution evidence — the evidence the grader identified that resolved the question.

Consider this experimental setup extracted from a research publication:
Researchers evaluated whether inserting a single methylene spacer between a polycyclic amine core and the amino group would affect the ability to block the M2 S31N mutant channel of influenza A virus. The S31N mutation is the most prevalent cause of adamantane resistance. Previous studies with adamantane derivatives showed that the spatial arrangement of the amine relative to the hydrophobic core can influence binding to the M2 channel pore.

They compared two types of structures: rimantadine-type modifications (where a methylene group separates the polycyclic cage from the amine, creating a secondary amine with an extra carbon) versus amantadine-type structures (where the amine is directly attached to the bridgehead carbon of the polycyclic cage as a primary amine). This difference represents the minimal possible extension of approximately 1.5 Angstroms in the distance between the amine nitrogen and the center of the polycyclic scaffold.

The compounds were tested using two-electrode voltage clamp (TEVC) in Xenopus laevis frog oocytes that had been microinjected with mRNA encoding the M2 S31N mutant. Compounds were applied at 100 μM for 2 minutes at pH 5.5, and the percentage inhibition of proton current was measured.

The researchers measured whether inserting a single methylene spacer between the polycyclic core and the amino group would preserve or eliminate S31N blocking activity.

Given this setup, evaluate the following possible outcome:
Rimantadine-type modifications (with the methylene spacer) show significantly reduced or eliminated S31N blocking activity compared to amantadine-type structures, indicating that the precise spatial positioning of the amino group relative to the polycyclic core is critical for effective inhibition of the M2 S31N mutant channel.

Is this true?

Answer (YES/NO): YES